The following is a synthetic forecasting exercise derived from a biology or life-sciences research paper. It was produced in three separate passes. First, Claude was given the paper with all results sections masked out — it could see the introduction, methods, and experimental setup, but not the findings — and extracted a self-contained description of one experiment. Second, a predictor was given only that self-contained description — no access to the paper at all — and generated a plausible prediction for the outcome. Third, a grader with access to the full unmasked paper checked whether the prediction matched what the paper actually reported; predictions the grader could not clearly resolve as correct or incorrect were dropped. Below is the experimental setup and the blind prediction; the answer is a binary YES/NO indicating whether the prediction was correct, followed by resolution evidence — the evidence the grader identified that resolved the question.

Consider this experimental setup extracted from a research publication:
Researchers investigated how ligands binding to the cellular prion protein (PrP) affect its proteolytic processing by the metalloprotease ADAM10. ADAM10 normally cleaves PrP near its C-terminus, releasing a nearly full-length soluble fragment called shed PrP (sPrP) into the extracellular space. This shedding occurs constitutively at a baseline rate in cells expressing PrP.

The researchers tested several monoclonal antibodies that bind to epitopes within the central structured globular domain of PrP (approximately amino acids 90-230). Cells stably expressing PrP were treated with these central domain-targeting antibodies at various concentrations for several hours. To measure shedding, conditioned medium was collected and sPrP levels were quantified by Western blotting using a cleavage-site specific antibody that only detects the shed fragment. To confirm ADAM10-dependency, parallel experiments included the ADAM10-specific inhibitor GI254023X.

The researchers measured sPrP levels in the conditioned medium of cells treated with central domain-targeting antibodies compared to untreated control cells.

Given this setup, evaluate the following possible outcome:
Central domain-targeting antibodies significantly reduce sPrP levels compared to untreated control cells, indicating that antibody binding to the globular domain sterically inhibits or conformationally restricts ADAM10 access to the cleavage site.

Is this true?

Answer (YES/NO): NO